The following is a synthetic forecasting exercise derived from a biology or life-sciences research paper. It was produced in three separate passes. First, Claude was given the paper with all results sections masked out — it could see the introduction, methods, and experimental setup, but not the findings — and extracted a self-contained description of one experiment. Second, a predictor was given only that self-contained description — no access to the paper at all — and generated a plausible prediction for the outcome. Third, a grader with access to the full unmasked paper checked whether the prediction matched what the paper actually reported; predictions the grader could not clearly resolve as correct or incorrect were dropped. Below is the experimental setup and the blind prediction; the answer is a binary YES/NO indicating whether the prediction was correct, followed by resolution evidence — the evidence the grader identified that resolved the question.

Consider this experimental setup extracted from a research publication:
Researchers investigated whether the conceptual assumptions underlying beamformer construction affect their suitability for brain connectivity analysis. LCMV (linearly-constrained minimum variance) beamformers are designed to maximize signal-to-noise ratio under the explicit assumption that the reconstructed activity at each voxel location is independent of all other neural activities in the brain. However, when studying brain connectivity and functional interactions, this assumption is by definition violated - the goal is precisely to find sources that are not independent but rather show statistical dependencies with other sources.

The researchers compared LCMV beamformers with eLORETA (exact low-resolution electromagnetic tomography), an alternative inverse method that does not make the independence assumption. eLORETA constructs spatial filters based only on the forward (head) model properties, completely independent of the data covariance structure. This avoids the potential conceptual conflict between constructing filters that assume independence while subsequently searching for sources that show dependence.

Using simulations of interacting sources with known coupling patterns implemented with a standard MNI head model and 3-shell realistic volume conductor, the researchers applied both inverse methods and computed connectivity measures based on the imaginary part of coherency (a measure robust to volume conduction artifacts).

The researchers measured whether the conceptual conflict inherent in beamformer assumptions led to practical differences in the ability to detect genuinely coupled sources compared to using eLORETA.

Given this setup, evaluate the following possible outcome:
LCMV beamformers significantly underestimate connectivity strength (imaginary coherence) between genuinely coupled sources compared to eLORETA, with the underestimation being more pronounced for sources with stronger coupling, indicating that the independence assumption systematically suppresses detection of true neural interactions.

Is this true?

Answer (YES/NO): NO